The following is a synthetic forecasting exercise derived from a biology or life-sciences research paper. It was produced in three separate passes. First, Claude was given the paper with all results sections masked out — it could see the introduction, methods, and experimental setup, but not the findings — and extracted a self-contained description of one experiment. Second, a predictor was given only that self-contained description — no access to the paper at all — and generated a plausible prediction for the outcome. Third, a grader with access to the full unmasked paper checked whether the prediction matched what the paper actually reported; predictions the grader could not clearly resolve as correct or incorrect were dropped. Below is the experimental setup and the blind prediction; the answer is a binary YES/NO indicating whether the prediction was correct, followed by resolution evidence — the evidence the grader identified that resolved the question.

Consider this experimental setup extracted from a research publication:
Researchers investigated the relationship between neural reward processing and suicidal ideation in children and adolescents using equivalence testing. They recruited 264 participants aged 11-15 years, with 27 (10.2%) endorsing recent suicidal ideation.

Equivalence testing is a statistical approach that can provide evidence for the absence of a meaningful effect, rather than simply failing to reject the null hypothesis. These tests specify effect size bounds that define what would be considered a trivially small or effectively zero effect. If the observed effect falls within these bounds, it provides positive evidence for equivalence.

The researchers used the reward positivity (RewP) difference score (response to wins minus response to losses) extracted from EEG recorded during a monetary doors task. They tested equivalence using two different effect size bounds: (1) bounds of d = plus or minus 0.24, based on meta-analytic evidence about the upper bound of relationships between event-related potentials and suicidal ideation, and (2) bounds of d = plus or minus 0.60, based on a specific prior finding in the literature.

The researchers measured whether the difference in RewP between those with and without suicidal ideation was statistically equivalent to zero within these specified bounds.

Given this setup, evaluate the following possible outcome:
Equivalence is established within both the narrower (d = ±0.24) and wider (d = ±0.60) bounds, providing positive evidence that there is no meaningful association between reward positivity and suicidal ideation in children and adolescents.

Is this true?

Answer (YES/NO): NO